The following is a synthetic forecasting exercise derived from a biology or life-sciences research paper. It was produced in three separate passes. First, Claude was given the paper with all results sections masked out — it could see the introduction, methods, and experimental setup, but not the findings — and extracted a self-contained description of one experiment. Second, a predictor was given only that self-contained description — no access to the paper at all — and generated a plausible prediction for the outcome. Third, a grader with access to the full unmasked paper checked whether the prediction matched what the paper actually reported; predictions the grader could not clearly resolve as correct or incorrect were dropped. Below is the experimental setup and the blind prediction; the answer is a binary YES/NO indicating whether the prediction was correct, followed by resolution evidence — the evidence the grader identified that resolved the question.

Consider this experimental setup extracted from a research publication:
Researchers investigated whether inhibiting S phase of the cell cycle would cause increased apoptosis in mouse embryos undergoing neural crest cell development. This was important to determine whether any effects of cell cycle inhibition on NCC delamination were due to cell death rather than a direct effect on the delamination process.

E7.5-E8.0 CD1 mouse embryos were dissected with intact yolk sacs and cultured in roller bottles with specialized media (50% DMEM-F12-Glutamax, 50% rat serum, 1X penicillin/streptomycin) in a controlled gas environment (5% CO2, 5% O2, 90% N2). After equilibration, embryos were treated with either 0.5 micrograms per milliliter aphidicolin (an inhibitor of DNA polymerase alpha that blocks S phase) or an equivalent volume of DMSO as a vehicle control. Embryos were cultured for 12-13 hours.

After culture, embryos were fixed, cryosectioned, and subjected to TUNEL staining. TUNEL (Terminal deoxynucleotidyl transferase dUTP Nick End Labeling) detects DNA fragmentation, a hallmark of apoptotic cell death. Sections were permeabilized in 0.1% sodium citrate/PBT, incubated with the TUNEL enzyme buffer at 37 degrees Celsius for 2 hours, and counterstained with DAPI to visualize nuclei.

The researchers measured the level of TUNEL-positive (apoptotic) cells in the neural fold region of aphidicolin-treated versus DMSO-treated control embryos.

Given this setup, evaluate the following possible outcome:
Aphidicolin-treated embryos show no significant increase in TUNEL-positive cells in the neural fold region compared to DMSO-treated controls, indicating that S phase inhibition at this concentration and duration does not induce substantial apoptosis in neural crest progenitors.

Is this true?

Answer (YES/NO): YES